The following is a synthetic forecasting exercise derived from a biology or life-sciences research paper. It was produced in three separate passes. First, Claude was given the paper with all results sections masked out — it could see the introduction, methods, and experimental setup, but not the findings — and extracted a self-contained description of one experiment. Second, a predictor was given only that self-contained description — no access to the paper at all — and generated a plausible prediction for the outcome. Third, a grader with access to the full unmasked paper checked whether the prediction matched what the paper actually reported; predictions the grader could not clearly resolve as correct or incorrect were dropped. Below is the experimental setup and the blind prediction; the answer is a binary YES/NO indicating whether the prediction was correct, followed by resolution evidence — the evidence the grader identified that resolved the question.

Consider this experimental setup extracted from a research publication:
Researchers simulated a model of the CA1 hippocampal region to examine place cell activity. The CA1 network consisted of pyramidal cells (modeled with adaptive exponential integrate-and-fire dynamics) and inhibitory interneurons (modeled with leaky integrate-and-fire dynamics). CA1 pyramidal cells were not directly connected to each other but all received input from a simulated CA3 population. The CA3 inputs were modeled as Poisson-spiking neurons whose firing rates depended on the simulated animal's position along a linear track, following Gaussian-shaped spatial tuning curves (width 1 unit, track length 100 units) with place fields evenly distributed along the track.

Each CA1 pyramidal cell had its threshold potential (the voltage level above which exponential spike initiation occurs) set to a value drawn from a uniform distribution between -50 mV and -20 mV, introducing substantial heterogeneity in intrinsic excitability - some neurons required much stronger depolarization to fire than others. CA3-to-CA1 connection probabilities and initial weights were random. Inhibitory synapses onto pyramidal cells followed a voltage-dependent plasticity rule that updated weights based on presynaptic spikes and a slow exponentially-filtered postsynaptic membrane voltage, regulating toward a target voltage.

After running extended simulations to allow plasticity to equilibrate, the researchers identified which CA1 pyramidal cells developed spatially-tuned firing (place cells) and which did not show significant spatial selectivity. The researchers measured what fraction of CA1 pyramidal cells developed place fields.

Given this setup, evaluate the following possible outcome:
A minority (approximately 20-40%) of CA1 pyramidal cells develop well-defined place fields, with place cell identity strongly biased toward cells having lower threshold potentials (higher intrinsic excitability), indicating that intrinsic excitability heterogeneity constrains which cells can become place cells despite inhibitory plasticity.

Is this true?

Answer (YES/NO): NO